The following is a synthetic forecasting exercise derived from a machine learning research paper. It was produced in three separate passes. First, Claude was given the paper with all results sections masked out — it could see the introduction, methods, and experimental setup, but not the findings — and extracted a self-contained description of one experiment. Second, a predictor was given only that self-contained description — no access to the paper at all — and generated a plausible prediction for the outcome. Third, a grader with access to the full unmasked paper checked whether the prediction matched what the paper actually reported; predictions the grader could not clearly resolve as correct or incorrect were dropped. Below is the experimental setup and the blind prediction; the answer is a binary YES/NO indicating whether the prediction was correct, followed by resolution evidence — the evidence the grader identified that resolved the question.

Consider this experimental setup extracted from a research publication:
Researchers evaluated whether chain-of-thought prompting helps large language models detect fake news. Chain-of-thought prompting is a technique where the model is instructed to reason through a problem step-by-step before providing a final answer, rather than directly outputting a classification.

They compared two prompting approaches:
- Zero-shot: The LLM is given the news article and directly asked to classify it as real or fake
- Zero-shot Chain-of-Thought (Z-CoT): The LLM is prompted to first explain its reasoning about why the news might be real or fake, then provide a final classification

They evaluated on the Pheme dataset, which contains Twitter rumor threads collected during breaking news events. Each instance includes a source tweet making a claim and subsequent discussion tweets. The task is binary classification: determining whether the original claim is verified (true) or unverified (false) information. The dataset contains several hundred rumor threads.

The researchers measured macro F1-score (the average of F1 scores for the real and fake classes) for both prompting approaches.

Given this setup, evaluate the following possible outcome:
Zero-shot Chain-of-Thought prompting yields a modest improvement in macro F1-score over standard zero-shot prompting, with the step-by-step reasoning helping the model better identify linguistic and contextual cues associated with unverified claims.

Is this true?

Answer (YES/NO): YES